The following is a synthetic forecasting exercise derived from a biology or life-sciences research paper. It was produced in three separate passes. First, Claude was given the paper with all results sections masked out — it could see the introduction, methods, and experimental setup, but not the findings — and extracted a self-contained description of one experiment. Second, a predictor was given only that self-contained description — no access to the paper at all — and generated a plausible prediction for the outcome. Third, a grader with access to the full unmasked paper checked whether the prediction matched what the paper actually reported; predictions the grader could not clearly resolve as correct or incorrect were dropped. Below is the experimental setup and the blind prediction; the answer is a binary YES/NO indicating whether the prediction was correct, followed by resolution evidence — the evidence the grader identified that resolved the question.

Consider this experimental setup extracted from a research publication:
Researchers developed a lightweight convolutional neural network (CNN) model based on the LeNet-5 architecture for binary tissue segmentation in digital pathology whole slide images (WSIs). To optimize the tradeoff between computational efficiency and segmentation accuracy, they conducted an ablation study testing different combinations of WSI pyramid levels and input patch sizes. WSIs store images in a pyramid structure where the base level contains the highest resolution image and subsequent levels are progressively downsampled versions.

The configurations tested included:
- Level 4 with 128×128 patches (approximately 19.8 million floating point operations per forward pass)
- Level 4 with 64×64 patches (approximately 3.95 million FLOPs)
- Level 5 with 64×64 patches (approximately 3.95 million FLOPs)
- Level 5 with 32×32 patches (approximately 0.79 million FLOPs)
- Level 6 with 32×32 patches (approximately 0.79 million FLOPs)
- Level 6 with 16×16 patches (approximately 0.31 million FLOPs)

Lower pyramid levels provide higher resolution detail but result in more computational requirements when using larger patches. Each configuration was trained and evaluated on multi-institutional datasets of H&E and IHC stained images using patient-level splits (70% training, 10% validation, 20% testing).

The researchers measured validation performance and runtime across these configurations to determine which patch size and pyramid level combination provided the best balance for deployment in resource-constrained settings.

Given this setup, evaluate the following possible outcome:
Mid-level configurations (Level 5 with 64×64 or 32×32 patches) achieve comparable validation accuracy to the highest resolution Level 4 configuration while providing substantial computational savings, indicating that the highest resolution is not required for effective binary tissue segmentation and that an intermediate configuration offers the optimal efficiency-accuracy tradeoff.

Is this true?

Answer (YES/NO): NO